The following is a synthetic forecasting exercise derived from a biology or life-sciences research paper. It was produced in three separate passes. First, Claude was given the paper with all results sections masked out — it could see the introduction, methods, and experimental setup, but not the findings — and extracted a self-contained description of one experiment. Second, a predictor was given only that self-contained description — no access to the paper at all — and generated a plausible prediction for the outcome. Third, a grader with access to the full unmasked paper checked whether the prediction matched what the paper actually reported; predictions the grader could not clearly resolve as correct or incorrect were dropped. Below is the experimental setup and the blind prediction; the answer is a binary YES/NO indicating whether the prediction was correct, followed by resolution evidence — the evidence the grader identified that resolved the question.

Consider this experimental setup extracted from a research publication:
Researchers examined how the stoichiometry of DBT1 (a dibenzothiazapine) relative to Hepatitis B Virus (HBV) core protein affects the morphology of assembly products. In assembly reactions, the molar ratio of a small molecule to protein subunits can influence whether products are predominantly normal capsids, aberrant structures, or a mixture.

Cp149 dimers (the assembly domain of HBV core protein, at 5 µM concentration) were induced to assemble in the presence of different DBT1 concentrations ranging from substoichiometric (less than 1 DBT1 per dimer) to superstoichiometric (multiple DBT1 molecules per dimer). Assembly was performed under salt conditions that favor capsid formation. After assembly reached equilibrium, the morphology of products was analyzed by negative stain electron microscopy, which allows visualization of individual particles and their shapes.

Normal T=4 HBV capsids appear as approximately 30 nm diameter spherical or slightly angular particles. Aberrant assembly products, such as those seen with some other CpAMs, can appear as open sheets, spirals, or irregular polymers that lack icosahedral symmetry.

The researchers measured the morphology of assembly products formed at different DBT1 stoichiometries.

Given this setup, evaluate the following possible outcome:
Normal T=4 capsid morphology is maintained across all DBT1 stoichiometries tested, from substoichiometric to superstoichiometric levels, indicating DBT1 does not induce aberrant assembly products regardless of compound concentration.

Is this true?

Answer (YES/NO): NO